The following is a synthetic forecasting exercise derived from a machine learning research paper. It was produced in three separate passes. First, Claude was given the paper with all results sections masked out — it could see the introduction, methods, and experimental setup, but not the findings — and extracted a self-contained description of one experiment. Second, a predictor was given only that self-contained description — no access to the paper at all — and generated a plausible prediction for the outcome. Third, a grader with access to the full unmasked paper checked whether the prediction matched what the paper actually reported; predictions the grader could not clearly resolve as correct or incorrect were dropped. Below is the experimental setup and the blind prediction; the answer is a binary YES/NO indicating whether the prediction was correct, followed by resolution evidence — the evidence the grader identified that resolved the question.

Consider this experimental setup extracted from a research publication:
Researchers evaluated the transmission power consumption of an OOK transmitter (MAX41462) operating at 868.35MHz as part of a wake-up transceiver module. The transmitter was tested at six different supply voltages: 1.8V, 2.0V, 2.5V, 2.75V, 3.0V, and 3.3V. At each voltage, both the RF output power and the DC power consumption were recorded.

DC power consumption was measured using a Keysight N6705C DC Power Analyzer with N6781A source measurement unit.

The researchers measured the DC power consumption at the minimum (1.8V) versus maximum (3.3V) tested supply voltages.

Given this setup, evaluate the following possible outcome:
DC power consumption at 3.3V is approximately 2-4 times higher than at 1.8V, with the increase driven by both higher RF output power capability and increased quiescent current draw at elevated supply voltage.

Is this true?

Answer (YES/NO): NO